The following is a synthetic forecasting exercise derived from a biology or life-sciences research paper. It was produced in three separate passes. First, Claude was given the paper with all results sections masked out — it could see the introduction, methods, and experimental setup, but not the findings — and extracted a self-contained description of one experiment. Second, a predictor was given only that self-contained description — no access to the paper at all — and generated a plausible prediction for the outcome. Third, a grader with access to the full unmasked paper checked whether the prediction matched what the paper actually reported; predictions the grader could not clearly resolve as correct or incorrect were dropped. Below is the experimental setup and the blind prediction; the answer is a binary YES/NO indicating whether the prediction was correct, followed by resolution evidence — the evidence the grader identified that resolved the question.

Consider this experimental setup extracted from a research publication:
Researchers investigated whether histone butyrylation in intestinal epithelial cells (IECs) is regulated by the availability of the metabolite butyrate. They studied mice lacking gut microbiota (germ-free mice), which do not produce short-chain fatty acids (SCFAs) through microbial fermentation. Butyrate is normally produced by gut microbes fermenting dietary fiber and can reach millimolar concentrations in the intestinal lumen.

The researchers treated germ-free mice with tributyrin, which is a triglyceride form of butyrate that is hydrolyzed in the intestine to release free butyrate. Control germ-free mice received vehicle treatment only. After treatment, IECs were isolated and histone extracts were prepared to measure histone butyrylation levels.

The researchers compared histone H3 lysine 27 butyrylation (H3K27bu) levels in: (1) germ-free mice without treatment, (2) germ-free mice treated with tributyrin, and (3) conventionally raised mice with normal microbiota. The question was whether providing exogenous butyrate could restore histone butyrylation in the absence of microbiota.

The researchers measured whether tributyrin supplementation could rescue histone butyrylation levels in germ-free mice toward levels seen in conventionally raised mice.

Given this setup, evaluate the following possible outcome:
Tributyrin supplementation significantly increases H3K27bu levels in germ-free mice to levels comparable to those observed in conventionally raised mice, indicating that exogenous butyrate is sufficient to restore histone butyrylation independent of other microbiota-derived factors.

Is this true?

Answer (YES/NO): NO